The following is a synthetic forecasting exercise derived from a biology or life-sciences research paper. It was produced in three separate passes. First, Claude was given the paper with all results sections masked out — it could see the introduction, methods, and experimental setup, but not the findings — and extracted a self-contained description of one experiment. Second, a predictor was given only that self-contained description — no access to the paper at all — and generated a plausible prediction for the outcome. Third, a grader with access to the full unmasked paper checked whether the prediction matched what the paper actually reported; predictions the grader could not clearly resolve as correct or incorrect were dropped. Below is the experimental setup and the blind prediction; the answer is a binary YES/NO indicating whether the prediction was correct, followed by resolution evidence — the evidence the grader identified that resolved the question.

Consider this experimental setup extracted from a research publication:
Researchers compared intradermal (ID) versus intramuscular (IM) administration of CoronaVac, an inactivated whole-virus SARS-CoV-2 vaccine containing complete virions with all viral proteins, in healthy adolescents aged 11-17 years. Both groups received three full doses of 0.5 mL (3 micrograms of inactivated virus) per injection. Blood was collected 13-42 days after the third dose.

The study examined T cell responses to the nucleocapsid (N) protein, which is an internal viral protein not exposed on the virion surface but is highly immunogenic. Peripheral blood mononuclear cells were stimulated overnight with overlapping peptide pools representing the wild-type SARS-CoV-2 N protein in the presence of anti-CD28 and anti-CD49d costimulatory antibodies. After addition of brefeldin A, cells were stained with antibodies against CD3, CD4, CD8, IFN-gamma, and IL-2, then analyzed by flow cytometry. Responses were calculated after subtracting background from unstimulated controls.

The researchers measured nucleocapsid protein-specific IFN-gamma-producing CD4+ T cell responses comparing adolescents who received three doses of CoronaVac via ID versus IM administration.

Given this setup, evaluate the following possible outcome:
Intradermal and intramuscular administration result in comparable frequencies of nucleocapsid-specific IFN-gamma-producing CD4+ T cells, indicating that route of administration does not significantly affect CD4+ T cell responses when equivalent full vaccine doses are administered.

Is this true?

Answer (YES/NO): YES